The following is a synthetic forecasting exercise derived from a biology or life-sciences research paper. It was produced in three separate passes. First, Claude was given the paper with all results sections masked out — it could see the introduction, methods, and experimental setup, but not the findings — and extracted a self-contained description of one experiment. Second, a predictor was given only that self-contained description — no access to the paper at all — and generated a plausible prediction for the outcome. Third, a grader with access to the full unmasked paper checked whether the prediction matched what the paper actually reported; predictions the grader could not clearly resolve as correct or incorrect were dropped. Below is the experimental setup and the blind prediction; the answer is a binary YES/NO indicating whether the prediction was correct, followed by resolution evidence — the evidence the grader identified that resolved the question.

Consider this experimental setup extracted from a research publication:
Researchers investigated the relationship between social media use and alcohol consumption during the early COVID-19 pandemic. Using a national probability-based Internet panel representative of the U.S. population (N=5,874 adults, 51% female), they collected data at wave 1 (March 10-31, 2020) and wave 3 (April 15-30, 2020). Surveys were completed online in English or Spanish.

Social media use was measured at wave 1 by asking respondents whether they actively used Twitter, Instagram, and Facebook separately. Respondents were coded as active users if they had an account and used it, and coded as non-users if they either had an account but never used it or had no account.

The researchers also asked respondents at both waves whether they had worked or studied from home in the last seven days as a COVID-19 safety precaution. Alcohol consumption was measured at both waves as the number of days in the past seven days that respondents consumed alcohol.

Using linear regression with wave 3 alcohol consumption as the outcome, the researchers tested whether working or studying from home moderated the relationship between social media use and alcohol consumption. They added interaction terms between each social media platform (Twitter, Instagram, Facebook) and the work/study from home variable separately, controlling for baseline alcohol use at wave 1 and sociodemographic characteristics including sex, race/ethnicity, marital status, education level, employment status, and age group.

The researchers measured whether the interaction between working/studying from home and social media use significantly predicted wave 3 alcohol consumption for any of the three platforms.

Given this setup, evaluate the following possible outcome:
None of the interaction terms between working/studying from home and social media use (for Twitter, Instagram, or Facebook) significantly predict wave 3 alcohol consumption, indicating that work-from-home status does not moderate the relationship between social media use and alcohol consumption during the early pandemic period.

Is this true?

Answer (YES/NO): NO